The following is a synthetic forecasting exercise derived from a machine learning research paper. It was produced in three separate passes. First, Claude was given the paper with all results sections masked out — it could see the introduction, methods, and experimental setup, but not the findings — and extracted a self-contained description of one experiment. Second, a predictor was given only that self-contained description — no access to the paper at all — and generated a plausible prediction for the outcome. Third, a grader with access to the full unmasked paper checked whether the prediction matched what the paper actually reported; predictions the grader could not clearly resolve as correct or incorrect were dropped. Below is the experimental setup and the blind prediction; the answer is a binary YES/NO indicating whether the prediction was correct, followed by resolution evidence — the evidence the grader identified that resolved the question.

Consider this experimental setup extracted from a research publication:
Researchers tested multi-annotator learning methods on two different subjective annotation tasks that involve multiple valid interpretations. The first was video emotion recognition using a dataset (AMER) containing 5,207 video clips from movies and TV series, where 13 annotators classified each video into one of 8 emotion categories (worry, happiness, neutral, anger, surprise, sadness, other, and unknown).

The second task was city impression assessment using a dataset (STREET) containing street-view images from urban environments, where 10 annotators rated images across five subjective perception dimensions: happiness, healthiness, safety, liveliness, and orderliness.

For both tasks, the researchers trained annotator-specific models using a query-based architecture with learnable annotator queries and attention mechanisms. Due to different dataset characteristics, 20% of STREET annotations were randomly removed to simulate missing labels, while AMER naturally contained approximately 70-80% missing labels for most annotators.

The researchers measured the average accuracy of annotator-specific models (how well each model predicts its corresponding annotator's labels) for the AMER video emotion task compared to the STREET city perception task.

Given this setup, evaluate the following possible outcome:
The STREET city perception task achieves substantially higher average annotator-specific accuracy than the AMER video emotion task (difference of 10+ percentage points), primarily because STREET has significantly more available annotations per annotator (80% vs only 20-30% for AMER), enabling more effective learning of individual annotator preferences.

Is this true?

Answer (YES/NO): NO